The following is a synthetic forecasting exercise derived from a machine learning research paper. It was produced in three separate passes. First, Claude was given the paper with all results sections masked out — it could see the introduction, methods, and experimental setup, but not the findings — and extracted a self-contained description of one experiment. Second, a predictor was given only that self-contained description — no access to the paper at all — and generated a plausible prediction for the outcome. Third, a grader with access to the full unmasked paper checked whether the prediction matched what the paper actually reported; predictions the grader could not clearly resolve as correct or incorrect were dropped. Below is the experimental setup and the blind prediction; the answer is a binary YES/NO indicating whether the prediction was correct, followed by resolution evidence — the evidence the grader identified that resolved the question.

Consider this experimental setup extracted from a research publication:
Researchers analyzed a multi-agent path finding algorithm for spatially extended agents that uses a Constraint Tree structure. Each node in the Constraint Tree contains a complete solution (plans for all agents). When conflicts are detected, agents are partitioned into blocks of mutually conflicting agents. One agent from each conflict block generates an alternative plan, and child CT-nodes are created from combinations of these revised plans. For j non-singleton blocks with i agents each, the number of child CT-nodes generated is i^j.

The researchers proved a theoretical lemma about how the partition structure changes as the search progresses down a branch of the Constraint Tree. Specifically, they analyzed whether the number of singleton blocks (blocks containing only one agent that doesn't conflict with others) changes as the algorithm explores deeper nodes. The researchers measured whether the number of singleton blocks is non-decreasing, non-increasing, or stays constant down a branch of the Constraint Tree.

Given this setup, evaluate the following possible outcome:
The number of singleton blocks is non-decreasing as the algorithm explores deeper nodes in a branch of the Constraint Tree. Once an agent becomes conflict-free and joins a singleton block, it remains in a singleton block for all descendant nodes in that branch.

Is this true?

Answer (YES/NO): YES